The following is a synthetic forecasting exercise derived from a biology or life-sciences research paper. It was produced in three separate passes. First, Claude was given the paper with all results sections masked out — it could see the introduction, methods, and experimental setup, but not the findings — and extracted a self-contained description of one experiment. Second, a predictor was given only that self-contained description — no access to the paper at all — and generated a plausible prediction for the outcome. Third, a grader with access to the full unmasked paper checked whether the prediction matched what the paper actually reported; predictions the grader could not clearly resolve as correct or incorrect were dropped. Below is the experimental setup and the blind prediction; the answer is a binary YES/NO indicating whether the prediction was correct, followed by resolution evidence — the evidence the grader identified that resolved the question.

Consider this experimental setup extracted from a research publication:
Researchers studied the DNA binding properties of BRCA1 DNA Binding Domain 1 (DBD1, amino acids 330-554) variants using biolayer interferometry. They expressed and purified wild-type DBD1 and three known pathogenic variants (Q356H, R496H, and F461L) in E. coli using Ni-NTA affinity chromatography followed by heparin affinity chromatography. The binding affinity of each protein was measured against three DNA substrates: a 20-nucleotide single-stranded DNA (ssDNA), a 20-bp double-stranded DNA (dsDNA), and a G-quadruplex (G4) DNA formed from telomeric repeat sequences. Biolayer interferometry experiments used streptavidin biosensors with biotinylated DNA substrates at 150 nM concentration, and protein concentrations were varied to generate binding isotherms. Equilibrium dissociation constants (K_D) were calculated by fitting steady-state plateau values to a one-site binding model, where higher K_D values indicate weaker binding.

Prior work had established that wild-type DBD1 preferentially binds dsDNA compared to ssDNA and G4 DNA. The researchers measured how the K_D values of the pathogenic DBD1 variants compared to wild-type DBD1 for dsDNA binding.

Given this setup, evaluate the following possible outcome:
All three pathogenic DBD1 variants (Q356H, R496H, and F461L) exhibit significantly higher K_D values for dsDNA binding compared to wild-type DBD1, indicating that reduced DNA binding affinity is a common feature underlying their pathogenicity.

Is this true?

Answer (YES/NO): NO